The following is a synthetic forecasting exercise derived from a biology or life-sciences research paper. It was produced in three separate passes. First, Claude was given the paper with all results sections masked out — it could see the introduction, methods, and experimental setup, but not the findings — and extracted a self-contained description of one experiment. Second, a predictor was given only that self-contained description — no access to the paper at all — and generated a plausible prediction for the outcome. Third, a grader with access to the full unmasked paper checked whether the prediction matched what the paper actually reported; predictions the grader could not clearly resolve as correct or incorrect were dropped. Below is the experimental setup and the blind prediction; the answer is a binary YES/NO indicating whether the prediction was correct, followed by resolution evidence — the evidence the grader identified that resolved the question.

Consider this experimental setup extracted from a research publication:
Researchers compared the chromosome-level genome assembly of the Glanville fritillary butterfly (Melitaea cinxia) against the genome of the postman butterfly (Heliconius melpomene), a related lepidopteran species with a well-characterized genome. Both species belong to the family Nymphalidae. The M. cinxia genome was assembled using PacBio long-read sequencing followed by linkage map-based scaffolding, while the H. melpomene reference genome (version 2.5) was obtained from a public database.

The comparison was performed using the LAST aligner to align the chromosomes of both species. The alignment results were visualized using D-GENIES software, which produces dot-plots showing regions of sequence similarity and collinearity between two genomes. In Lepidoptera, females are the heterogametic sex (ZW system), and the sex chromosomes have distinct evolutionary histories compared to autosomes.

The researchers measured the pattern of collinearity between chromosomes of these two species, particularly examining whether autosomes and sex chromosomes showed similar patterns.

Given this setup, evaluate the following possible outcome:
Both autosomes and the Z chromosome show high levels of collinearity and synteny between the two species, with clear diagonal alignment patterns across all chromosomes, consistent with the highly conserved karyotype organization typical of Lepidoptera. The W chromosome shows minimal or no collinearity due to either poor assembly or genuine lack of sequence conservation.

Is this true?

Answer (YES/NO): NO